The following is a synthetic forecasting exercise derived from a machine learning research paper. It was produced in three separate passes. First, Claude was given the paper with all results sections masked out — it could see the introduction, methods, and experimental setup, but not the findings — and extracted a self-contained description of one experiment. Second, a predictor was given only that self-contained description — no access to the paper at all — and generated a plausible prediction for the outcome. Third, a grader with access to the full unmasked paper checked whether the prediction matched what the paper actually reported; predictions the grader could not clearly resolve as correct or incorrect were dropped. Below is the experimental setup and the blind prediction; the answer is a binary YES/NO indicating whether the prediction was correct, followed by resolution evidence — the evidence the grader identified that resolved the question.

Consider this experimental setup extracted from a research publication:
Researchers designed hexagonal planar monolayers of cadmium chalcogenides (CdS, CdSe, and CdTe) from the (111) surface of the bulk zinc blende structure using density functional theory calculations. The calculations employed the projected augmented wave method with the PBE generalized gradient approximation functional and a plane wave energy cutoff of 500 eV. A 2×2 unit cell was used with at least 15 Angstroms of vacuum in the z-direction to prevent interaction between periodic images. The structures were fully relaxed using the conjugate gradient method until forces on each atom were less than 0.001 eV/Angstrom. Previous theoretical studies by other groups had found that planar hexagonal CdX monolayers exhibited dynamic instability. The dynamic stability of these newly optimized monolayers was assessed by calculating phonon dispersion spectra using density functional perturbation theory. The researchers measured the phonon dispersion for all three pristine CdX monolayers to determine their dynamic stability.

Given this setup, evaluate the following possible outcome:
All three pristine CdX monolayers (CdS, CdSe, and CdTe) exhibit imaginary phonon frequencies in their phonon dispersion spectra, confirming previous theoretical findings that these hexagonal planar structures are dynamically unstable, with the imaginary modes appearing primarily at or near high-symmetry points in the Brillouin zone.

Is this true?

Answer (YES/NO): NO